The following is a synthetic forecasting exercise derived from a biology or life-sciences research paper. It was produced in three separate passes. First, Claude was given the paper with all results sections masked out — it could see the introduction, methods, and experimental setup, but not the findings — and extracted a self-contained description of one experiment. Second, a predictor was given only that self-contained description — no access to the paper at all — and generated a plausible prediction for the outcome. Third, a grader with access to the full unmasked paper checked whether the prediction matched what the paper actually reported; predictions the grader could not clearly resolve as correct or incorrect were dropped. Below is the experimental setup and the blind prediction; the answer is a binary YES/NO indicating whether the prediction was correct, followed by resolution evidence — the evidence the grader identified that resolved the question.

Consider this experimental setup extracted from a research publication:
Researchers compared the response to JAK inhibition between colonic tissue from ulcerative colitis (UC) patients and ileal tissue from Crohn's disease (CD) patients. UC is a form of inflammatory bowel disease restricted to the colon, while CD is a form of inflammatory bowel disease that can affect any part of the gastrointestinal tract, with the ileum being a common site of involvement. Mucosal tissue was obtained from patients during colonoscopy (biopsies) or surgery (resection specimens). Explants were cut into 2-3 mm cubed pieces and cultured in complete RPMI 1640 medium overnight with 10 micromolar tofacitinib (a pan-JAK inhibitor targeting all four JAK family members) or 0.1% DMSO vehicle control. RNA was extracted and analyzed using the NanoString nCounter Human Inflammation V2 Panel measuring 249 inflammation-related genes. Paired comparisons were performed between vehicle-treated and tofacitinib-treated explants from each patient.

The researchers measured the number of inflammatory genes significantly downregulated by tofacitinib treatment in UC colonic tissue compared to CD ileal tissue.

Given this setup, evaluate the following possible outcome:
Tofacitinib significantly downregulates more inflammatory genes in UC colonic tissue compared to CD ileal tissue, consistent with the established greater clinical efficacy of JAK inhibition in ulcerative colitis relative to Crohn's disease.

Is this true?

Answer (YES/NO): YES